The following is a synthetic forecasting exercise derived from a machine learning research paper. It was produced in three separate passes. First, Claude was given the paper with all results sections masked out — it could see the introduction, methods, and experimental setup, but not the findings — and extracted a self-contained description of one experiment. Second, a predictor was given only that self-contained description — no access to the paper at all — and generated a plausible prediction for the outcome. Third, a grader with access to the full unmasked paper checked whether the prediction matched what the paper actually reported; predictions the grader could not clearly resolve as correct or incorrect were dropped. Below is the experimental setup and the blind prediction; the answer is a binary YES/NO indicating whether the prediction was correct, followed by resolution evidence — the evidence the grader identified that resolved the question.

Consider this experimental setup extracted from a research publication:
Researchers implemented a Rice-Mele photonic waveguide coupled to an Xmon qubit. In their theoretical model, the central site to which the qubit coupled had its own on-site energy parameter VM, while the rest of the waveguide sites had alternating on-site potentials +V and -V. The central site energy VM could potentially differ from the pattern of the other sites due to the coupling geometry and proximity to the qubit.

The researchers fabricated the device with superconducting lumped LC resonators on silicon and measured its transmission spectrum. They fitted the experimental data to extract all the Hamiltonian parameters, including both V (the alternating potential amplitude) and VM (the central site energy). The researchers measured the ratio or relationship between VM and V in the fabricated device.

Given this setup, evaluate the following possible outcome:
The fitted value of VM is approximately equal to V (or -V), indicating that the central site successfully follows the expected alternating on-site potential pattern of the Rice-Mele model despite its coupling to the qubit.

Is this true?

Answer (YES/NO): NO